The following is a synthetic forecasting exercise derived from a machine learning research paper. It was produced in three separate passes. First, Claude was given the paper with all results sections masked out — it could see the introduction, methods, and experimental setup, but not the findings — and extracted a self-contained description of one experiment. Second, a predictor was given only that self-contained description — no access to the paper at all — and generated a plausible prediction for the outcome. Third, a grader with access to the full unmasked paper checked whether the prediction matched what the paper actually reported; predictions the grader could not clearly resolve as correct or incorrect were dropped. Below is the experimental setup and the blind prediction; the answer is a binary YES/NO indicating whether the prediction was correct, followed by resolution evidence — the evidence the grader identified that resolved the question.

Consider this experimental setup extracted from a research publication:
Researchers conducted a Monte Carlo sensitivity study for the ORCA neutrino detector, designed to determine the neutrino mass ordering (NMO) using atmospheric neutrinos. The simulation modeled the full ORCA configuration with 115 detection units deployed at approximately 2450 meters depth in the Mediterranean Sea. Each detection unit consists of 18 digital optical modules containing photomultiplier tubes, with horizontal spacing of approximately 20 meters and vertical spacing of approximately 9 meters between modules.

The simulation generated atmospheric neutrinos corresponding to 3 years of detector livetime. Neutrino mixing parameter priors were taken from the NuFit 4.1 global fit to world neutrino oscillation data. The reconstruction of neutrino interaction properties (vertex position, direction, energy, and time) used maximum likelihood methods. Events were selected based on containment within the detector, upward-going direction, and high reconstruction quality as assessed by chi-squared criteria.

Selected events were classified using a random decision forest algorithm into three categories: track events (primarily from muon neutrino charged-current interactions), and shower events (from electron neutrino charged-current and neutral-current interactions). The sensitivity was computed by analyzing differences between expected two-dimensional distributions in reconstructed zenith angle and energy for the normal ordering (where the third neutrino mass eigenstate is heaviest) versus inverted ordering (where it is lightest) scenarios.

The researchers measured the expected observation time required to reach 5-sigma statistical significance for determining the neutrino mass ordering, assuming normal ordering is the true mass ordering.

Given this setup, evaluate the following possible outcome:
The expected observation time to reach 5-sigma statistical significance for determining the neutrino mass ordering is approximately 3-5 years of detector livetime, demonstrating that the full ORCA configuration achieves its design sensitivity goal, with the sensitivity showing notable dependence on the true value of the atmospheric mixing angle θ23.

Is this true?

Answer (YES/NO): YES